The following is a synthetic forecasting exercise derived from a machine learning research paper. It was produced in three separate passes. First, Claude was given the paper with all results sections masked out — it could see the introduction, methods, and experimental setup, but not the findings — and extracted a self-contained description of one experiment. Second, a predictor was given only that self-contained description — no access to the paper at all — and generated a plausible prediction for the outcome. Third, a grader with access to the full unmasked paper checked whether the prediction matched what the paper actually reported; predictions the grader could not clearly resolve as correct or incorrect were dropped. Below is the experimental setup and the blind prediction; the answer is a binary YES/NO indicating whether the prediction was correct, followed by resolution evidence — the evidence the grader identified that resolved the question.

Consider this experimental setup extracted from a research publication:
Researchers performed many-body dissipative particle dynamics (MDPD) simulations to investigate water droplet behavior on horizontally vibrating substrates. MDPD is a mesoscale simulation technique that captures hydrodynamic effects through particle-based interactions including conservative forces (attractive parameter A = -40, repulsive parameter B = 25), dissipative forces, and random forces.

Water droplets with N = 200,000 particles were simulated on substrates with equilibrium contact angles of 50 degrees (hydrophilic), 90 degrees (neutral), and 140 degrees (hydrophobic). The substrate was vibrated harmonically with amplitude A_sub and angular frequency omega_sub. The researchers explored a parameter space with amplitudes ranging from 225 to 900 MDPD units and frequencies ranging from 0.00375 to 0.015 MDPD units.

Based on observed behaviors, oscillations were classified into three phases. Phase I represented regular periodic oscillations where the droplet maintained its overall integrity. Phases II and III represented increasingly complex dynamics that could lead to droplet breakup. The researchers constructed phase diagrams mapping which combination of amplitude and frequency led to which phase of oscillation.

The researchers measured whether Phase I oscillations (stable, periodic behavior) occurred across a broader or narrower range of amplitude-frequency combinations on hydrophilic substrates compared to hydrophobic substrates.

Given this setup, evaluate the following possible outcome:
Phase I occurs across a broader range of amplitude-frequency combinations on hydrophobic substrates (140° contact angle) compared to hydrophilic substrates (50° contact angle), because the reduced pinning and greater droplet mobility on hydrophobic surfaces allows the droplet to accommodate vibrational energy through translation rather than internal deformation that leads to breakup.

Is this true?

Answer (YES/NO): YES